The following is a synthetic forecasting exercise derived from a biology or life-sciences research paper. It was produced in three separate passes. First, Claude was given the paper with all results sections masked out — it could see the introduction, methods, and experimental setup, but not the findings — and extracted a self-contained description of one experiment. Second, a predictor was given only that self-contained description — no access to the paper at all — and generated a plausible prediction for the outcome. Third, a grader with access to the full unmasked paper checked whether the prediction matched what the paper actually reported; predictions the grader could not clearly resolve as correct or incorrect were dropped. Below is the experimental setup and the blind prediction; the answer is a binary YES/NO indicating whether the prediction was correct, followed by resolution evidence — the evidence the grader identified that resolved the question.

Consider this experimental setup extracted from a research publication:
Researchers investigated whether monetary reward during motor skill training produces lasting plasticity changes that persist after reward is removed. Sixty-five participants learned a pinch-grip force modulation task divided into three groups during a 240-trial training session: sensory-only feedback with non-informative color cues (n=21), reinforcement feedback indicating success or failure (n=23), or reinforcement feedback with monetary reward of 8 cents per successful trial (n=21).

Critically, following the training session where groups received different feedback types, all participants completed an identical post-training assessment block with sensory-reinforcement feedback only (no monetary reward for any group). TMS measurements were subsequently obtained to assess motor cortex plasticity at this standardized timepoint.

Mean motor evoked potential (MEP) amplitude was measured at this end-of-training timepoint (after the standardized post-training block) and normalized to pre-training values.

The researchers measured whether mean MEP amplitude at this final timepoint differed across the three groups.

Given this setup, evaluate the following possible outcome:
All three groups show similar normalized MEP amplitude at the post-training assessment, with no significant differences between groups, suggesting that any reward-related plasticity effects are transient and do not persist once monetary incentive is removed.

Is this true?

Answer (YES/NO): YES